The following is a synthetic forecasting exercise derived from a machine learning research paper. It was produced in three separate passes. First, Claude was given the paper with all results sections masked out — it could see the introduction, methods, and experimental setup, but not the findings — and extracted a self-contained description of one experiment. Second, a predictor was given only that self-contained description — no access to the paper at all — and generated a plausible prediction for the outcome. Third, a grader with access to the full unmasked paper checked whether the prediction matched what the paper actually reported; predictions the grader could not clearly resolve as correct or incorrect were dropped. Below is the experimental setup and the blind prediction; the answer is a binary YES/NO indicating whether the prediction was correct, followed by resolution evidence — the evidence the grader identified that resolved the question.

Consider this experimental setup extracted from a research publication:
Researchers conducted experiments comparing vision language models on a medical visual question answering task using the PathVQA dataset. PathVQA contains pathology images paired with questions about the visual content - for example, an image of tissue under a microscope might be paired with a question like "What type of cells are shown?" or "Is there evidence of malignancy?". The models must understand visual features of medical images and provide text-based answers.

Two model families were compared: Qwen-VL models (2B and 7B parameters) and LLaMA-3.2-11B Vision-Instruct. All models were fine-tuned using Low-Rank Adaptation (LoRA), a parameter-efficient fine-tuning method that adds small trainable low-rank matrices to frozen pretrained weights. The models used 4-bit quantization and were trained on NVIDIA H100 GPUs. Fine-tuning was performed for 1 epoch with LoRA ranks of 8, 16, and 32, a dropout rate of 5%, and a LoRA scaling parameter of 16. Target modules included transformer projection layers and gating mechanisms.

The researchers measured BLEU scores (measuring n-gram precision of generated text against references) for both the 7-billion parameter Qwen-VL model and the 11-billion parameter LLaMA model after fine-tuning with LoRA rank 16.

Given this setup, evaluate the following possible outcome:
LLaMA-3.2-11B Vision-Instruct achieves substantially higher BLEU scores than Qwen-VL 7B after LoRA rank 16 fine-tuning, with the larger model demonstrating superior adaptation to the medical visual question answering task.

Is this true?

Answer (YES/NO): NO